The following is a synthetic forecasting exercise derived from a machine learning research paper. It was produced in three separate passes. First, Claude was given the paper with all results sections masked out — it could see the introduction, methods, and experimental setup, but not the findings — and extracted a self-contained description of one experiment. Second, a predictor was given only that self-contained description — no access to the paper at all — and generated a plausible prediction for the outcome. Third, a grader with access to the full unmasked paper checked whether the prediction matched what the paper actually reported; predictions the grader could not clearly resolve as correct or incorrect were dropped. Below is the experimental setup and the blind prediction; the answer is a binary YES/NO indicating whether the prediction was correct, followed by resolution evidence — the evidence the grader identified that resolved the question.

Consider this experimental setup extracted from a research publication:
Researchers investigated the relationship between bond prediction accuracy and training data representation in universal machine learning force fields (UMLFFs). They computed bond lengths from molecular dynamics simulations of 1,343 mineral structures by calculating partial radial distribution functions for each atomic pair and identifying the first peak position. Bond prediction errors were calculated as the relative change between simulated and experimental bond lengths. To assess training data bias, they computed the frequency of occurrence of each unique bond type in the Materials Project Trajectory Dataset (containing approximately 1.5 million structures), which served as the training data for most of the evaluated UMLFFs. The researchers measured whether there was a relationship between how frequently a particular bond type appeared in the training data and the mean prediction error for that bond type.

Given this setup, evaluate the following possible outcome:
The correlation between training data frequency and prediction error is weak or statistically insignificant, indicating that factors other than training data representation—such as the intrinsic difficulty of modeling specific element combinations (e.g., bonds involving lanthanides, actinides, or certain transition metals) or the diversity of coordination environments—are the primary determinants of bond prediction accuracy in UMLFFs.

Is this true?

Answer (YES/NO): NO